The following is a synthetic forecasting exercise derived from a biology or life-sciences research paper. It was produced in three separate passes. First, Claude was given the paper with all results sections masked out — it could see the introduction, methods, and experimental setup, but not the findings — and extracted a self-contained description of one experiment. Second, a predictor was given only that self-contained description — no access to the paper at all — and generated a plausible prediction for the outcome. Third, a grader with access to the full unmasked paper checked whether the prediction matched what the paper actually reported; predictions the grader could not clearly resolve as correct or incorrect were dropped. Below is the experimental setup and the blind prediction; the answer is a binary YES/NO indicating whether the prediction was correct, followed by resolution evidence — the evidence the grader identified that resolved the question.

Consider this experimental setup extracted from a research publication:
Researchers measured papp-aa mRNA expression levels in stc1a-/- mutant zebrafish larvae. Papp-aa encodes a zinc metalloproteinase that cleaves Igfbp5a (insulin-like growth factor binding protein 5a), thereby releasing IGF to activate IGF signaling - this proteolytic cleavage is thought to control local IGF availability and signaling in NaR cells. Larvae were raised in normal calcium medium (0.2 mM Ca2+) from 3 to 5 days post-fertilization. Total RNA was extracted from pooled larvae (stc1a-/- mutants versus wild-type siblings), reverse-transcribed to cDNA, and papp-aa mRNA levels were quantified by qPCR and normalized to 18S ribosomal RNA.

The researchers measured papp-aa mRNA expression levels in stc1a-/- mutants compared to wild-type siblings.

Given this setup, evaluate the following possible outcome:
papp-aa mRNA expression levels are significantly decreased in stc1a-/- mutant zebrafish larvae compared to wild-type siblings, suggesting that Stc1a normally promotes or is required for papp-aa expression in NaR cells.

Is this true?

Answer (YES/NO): NO